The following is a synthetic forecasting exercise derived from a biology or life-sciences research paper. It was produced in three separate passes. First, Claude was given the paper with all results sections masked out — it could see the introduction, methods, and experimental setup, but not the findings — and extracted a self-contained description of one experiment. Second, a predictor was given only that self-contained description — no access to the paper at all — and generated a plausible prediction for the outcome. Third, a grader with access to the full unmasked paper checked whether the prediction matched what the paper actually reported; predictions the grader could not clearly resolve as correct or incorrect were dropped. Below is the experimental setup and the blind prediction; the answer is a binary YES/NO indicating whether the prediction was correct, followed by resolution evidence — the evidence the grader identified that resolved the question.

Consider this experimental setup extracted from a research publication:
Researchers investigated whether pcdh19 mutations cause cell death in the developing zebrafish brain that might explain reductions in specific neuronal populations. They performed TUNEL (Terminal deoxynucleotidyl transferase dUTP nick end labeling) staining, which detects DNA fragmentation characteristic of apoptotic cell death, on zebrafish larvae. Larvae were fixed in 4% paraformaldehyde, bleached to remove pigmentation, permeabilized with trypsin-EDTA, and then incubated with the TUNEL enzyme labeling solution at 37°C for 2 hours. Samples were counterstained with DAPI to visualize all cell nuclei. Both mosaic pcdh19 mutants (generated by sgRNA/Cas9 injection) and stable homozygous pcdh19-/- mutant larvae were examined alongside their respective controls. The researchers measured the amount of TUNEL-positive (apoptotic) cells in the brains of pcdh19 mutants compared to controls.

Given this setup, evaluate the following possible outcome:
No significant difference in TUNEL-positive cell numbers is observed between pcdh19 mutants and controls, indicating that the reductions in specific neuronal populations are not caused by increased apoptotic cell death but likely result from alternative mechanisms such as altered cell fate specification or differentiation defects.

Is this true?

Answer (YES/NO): YES